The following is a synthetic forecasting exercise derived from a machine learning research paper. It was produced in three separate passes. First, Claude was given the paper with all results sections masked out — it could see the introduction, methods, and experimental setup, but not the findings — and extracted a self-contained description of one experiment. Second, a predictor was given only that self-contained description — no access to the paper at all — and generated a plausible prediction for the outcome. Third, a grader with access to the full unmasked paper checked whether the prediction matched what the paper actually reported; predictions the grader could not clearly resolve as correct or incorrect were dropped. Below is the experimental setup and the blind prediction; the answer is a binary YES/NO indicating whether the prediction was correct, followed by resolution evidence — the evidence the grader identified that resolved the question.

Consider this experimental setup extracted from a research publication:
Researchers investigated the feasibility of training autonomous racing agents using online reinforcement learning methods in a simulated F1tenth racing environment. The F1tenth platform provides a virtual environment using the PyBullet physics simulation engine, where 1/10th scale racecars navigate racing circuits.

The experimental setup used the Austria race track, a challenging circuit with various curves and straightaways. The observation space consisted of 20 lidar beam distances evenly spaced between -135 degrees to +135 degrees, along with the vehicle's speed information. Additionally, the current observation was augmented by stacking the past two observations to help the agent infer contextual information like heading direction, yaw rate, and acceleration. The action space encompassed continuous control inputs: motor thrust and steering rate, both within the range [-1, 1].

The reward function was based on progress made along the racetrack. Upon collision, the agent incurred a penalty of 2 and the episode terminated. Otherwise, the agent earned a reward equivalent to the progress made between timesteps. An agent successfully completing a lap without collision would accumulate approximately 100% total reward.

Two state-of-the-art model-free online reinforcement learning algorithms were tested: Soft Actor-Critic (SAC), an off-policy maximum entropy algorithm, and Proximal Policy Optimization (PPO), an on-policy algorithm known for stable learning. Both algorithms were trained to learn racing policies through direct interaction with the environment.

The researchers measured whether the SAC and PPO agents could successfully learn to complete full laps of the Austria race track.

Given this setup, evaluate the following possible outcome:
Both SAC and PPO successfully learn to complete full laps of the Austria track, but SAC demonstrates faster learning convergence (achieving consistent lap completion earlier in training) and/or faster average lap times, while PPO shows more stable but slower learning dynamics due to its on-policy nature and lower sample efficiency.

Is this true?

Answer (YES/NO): NO